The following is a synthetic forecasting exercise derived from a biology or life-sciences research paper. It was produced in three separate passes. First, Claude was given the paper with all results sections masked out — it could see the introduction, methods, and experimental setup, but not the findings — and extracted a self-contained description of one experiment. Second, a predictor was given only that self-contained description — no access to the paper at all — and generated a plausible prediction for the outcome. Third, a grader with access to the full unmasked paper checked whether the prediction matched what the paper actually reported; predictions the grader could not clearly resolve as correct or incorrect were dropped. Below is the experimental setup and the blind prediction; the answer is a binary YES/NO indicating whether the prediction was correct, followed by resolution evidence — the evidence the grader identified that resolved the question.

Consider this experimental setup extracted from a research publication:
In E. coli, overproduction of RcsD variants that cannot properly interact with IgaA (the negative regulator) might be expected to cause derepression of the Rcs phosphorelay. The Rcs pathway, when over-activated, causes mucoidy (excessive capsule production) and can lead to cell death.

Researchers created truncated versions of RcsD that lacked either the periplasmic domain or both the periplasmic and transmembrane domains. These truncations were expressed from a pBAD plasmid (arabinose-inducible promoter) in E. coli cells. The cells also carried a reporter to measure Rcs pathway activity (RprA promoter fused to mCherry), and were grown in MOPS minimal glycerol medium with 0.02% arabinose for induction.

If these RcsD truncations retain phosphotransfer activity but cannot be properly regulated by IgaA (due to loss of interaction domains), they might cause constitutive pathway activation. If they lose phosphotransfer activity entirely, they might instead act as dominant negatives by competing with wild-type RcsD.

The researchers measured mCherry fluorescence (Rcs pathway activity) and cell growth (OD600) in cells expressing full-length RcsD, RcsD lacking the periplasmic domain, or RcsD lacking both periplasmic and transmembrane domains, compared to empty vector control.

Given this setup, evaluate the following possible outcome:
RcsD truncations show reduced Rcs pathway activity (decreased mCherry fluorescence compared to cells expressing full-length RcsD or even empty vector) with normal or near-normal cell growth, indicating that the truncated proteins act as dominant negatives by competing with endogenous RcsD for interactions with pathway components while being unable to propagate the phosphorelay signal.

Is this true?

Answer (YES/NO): NO